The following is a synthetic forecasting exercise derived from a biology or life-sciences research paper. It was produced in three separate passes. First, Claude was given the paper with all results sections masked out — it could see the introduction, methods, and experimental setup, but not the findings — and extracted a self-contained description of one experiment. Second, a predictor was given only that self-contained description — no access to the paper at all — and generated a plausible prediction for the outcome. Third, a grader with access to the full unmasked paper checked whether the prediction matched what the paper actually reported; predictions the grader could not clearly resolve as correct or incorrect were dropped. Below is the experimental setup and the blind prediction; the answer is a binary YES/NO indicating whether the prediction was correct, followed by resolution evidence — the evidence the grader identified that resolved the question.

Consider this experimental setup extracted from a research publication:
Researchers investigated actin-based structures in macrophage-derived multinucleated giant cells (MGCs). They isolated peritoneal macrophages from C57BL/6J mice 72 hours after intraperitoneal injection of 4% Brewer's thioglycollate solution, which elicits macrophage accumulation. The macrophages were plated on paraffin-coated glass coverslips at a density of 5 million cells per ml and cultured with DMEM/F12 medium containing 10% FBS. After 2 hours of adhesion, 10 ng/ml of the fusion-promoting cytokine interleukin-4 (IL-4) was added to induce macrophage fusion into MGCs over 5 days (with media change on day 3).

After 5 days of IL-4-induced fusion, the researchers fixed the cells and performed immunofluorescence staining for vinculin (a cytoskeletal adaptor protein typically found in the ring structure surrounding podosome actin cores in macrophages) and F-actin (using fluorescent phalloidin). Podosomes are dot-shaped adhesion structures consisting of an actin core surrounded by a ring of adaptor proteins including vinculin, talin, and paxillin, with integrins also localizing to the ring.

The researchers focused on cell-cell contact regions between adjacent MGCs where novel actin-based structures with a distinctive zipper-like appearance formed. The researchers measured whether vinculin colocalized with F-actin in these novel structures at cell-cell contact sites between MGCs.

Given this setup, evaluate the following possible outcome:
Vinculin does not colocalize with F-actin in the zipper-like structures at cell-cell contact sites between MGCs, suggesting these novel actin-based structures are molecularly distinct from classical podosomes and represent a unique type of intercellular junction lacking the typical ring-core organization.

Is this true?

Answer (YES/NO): NO